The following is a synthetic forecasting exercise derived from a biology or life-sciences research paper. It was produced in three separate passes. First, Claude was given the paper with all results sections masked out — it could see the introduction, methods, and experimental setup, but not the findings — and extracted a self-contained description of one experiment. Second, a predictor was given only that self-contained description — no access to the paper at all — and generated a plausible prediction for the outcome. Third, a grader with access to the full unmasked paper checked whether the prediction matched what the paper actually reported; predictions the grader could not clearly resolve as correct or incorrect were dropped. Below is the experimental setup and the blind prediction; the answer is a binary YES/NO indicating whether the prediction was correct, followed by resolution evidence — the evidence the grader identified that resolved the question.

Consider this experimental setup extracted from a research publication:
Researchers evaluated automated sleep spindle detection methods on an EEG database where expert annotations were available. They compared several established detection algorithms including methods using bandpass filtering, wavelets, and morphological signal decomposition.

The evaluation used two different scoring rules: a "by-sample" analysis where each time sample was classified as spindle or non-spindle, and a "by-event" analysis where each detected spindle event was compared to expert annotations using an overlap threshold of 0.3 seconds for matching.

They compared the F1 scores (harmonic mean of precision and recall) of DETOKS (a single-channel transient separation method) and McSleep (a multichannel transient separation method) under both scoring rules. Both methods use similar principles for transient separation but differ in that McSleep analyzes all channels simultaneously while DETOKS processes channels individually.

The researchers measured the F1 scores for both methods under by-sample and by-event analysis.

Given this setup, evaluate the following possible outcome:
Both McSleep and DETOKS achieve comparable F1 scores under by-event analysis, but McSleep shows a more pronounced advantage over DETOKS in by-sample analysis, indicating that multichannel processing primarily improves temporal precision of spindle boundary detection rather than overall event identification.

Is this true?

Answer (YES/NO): NO